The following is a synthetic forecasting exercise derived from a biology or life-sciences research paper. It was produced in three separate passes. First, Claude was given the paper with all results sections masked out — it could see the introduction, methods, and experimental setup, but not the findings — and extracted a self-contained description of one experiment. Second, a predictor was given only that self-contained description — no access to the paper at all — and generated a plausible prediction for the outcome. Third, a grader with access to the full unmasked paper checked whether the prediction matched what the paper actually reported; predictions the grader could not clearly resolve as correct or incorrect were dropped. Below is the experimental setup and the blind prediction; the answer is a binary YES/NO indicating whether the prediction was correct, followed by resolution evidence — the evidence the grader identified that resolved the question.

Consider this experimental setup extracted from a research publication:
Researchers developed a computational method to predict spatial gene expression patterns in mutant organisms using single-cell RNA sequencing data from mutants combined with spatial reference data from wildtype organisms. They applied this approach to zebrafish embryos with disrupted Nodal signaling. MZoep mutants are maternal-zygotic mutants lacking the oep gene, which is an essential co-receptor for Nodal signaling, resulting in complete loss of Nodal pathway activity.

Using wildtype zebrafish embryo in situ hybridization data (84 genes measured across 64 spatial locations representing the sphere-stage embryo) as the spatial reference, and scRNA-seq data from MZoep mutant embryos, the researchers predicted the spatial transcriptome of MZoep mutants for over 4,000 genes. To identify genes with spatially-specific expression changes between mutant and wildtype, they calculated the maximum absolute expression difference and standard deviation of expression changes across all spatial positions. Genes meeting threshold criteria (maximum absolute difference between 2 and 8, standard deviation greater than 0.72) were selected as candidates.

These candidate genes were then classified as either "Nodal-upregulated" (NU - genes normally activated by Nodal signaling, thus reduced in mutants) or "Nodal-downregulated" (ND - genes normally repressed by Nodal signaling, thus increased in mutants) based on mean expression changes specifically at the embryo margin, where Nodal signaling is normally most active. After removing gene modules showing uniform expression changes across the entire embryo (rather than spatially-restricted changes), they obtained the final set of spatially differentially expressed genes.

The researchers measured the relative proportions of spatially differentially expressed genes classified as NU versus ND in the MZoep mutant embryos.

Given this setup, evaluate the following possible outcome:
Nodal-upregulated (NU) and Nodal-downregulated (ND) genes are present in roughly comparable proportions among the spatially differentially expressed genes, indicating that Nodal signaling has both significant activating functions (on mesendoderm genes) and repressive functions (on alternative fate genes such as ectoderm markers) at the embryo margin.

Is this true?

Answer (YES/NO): NO